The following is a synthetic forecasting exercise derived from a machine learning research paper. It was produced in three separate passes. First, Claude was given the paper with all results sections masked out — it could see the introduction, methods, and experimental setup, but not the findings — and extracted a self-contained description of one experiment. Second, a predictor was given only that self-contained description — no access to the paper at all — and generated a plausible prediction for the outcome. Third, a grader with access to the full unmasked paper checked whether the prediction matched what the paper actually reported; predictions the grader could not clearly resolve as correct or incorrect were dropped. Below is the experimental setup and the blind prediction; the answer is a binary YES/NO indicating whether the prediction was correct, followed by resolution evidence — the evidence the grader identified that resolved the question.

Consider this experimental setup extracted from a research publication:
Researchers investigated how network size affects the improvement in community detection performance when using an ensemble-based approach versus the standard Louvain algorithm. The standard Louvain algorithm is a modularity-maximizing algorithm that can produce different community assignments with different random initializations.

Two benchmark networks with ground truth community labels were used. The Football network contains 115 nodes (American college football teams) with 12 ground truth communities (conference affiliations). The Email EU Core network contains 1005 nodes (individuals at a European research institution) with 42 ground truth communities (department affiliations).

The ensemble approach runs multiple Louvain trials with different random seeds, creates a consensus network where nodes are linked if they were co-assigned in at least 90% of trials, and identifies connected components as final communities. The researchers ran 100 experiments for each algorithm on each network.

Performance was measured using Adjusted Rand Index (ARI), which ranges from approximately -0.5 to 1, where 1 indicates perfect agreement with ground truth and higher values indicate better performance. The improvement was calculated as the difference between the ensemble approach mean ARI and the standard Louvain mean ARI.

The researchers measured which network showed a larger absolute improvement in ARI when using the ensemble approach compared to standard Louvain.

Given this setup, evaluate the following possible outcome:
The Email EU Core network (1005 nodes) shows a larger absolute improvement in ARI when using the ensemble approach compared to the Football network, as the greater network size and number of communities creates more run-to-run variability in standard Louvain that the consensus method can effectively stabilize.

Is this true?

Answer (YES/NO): YES